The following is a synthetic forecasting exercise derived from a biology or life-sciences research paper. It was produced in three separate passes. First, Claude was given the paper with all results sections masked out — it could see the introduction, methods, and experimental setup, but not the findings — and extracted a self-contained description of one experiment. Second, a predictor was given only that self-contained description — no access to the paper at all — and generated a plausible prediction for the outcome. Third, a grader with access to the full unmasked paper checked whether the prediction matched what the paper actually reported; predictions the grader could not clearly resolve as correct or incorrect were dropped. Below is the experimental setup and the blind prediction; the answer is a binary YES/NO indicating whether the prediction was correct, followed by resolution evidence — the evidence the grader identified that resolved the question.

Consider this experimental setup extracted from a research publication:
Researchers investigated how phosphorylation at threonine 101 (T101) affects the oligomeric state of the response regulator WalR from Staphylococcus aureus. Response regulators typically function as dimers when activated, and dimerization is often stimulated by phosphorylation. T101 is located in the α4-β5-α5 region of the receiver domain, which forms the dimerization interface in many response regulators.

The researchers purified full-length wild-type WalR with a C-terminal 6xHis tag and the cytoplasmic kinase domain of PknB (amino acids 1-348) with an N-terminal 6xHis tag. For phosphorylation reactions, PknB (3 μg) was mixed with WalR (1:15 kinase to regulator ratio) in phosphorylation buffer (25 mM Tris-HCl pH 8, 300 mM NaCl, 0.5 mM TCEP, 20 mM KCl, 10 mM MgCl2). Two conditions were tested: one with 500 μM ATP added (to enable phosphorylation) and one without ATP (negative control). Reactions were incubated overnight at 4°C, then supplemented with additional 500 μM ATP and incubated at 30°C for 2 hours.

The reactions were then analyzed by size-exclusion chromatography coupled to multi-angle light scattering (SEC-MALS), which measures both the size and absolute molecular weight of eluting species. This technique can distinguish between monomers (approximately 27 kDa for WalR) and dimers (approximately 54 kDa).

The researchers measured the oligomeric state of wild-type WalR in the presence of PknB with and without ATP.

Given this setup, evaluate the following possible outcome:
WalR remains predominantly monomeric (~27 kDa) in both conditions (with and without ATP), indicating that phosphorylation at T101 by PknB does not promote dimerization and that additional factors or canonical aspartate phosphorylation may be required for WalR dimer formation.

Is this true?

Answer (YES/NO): NO